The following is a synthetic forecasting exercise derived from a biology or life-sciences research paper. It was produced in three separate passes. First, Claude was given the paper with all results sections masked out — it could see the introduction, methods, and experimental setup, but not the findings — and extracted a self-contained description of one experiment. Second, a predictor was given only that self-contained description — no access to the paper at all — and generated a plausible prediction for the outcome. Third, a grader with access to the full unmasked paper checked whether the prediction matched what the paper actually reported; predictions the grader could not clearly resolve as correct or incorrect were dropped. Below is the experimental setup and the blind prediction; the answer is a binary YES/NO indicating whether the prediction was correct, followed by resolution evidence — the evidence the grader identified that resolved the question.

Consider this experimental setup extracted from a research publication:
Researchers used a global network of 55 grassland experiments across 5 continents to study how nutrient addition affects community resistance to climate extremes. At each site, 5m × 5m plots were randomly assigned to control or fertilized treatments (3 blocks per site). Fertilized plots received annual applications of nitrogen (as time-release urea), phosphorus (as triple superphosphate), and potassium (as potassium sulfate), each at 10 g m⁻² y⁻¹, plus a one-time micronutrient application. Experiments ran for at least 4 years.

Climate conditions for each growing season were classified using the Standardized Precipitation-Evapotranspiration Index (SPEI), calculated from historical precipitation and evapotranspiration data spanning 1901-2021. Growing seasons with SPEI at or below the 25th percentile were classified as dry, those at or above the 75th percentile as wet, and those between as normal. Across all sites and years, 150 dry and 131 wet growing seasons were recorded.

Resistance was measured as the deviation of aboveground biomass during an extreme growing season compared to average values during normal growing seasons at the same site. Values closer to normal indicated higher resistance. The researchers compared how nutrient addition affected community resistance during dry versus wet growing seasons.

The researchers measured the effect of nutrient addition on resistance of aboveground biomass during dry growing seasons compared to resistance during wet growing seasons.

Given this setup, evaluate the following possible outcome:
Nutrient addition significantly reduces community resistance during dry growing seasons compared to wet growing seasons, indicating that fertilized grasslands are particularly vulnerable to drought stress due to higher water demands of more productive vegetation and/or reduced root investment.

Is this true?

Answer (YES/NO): NO